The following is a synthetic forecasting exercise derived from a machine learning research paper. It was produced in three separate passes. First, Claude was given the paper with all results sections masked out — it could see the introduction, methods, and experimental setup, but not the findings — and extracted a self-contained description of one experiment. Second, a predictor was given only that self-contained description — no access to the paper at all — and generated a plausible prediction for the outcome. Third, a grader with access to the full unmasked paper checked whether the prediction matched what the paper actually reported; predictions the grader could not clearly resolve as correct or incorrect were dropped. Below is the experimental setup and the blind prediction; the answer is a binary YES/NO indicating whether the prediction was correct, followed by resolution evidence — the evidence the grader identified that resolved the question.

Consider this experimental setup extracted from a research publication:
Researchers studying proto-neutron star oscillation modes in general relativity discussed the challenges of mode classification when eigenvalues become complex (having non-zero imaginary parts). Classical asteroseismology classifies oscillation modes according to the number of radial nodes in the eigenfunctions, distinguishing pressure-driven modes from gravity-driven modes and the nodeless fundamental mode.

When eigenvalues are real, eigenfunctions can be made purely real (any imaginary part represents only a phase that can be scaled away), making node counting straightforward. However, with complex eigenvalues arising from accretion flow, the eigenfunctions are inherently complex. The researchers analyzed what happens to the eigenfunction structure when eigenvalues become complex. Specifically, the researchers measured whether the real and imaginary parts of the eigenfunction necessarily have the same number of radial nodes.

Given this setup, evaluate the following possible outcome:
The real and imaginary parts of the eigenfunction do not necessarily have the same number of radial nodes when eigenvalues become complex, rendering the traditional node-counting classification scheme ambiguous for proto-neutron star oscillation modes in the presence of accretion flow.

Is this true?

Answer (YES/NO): YES